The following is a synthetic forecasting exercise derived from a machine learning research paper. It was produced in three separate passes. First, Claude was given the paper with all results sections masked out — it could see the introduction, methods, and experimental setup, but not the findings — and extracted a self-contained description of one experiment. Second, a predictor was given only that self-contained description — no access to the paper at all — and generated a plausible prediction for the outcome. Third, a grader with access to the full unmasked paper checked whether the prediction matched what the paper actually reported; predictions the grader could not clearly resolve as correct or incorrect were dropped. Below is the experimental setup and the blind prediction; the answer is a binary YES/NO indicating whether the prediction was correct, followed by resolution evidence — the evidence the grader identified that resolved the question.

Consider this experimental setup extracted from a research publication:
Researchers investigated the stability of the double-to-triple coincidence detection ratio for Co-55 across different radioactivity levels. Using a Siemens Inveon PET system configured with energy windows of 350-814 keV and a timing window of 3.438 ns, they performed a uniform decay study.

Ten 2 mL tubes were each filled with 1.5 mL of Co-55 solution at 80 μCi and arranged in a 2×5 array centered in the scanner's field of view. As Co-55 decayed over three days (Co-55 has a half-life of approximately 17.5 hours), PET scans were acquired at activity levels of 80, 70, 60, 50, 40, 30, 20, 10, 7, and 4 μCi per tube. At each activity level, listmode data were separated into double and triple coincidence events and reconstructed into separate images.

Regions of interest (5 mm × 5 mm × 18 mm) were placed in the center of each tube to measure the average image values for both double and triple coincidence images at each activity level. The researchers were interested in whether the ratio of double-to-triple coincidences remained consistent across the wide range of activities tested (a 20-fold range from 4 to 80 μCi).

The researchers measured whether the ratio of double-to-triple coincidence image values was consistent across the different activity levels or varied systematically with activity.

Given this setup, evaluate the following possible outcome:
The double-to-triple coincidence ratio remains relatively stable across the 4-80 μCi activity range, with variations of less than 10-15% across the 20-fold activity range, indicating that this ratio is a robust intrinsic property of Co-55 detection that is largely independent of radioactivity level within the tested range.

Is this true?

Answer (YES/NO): YES